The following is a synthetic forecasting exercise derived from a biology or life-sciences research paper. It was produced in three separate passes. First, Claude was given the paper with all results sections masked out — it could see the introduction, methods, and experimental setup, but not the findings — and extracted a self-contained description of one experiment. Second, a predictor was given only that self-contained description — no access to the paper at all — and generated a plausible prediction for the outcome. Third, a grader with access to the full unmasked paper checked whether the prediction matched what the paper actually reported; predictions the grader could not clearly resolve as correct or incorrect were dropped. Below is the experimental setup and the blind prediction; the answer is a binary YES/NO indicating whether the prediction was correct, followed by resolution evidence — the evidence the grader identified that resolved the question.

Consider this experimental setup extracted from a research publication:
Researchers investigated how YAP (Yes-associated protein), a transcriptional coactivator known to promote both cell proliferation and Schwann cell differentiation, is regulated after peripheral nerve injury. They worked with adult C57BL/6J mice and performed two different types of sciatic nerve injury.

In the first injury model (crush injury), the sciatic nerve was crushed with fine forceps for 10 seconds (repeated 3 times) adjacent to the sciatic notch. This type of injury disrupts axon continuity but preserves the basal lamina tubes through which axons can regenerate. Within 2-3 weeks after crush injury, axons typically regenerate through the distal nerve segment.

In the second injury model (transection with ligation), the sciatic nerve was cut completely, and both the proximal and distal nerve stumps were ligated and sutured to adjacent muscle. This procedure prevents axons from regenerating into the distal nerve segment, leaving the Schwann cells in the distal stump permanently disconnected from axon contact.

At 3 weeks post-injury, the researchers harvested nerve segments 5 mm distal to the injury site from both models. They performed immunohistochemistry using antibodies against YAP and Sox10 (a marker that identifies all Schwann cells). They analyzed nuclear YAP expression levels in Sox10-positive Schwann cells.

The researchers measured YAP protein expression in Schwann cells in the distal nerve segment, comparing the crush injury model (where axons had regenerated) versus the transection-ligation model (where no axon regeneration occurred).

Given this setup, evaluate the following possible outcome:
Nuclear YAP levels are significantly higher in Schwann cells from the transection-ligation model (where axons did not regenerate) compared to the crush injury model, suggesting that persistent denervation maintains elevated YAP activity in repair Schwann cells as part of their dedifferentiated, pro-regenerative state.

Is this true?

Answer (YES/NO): NO